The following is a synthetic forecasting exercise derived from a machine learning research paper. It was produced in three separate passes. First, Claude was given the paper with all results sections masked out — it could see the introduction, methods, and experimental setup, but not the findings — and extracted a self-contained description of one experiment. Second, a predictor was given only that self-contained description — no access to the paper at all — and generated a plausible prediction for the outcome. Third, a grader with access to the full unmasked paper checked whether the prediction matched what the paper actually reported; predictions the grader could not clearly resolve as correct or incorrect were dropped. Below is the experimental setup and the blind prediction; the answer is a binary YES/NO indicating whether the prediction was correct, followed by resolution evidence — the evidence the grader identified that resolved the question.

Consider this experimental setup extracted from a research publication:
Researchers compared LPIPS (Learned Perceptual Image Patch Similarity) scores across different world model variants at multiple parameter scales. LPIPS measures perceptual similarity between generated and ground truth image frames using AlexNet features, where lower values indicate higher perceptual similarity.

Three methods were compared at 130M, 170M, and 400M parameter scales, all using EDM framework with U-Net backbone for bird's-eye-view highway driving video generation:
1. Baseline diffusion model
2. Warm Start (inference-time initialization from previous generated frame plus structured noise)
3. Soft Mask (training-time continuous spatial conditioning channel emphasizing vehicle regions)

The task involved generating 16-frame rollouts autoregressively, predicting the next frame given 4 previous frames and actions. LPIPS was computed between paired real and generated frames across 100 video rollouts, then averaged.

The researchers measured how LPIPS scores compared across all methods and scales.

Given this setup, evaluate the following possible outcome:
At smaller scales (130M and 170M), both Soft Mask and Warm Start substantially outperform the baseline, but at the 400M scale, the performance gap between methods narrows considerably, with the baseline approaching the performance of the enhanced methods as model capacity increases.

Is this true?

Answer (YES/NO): NO